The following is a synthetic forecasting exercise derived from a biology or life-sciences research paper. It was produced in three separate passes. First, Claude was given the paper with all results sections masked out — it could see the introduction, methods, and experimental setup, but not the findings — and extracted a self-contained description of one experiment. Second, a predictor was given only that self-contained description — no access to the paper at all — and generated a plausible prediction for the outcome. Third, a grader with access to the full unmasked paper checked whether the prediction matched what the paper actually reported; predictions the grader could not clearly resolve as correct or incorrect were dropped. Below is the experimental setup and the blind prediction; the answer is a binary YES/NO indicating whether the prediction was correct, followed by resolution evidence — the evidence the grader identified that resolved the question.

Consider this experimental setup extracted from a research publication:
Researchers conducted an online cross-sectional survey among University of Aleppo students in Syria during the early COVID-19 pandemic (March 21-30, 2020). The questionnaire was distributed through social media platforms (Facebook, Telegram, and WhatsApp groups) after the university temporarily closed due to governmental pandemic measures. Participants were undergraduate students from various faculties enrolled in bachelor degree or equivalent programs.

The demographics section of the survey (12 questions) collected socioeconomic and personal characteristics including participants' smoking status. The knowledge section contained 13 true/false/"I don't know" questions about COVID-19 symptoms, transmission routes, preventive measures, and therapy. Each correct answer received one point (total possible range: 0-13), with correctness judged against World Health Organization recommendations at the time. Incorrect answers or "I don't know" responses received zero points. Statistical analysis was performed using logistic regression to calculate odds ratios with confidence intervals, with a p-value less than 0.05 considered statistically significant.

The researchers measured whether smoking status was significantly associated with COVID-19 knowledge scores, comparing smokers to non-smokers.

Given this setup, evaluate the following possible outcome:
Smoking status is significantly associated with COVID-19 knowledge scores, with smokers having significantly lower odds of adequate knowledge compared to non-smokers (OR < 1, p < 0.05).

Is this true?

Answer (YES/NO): YES